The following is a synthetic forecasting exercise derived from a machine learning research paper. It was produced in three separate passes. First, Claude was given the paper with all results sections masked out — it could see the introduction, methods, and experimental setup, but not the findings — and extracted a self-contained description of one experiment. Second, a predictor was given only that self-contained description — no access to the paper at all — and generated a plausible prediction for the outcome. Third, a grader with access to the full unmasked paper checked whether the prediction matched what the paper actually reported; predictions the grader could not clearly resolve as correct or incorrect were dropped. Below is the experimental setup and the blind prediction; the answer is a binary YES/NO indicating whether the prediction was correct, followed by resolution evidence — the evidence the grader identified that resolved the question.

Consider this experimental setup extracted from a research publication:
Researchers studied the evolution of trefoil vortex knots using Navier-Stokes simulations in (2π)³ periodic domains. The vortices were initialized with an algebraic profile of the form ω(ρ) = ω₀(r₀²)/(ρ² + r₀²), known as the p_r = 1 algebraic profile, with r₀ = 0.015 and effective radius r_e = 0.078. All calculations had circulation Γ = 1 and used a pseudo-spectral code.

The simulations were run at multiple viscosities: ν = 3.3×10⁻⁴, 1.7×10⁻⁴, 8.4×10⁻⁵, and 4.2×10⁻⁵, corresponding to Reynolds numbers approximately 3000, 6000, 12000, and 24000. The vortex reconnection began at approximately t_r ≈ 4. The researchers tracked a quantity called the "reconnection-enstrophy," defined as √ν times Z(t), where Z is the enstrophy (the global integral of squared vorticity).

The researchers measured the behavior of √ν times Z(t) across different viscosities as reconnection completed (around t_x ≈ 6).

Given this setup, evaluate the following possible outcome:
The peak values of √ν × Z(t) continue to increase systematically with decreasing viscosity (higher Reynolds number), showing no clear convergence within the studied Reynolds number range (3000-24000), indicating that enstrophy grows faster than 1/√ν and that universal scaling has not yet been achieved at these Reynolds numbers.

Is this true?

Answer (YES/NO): NO